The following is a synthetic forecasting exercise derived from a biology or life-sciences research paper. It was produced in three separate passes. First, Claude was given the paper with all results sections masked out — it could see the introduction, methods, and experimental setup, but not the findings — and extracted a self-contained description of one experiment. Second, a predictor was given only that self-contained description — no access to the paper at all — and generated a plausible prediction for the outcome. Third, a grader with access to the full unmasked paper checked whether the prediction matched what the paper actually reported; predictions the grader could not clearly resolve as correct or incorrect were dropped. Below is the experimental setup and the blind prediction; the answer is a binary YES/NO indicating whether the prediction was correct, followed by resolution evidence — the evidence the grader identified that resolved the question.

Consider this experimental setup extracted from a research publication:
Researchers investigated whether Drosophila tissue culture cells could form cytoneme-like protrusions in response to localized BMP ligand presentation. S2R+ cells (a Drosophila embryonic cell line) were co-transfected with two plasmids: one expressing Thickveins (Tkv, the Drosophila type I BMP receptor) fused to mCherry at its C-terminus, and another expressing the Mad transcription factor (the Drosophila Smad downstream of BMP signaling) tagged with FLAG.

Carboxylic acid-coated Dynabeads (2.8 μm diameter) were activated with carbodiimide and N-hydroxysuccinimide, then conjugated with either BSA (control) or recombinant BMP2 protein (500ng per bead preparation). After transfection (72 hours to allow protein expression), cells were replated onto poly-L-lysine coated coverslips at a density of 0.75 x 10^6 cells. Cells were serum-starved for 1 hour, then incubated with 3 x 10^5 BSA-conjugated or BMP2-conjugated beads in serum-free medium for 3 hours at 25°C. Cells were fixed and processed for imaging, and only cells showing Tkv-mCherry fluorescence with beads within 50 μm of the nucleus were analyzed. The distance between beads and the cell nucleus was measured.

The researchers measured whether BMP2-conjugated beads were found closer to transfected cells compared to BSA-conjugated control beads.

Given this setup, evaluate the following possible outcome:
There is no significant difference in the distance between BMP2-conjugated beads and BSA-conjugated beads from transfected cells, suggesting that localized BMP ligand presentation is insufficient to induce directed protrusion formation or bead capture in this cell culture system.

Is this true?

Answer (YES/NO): NO